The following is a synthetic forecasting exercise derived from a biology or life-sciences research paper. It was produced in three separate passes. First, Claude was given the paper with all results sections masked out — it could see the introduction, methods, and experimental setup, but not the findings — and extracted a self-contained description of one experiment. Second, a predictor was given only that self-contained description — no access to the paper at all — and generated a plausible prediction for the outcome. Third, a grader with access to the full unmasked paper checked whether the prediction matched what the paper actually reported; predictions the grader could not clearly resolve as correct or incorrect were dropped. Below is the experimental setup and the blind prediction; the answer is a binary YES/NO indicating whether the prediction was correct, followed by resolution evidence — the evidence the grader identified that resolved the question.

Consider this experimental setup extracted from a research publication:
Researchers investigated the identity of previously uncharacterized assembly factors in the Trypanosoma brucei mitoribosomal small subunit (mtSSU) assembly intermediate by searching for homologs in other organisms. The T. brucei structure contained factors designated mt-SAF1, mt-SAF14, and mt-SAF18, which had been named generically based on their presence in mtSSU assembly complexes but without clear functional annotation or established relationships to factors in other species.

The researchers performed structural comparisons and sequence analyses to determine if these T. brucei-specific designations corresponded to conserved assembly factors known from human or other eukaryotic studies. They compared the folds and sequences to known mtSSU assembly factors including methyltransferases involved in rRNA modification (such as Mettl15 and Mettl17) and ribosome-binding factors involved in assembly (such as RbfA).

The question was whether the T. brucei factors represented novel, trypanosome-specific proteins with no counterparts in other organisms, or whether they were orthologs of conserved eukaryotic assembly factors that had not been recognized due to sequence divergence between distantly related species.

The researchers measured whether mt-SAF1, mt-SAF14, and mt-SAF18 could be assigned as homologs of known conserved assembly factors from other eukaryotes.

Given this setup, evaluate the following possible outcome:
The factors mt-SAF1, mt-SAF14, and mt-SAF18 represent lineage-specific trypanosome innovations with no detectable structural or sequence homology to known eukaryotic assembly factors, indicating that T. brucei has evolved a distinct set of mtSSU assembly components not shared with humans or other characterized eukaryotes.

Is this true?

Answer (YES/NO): NO